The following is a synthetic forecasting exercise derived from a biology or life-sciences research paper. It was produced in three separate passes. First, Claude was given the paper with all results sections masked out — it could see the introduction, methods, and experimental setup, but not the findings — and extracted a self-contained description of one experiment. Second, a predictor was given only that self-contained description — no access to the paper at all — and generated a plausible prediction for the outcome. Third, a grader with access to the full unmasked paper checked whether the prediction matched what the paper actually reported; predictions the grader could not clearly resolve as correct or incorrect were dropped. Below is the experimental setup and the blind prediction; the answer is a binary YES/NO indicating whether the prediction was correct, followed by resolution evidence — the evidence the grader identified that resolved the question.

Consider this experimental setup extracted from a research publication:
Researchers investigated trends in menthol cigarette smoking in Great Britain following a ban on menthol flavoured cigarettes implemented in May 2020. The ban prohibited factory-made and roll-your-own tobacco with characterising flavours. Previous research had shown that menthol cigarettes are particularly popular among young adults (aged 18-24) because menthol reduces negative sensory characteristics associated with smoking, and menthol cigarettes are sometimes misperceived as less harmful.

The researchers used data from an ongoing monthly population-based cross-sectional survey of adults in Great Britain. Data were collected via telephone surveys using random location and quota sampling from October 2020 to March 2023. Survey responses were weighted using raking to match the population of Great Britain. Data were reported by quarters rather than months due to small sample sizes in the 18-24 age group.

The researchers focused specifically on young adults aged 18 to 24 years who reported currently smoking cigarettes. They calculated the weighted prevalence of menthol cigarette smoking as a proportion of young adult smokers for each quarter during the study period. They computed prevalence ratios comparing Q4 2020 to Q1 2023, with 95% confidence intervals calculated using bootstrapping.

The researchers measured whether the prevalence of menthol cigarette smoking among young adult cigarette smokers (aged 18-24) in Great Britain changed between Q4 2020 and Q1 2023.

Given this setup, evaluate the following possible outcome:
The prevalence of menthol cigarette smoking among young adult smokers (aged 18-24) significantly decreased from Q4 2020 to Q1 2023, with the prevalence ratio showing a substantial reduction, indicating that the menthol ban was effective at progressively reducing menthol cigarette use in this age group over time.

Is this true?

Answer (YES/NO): NO